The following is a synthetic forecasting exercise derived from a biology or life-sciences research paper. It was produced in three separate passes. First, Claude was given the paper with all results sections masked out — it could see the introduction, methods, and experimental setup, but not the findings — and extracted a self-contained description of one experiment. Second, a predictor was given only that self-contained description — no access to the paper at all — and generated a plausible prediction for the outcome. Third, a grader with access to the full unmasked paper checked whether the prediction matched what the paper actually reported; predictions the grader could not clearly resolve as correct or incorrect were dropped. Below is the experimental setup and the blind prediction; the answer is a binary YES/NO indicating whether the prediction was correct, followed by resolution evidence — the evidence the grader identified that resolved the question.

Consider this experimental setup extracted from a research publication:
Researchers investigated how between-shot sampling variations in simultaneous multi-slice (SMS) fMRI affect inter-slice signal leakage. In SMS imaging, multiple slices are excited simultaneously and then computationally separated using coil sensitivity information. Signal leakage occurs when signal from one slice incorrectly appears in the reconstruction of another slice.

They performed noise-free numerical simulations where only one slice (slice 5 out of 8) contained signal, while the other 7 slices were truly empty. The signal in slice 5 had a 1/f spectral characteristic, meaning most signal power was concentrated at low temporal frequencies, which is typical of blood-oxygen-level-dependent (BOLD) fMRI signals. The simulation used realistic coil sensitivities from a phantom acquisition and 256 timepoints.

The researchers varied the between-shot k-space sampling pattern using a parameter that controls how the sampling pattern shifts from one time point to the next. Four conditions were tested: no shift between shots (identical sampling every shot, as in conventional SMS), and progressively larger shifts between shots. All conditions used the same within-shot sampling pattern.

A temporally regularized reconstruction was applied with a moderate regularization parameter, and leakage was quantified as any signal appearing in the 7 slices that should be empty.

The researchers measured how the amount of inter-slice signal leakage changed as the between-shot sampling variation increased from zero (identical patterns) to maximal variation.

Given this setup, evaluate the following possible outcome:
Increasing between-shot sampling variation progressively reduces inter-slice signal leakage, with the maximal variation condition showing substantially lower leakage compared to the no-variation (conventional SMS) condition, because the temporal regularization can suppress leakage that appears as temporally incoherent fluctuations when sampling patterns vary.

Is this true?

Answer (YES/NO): NO